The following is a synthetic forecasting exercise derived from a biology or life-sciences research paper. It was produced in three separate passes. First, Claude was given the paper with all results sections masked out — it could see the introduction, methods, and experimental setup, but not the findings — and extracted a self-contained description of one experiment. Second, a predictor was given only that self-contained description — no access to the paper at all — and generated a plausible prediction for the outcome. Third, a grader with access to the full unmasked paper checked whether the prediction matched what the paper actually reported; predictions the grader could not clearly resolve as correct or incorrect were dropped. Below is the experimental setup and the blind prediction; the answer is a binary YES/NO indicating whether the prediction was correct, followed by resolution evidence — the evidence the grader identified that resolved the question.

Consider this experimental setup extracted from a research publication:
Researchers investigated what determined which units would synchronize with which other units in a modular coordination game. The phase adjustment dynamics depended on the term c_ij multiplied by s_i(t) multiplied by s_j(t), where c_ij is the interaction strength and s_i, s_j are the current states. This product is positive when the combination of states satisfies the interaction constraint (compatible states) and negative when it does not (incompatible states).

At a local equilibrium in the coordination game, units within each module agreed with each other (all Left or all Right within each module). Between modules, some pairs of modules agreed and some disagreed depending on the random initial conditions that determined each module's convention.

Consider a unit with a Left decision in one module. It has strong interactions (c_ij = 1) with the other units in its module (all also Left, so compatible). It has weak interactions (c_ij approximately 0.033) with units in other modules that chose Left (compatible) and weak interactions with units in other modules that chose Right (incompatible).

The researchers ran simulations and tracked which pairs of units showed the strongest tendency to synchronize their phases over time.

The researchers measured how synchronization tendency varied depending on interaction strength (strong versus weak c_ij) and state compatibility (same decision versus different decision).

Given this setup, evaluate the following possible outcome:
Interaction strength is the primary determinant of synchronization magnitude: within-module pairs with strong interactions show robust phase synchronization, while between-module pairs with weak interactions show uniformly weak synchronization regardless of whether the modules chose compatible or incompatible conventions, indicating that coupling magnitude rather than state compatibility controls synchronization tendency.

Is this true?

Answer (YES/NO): NO